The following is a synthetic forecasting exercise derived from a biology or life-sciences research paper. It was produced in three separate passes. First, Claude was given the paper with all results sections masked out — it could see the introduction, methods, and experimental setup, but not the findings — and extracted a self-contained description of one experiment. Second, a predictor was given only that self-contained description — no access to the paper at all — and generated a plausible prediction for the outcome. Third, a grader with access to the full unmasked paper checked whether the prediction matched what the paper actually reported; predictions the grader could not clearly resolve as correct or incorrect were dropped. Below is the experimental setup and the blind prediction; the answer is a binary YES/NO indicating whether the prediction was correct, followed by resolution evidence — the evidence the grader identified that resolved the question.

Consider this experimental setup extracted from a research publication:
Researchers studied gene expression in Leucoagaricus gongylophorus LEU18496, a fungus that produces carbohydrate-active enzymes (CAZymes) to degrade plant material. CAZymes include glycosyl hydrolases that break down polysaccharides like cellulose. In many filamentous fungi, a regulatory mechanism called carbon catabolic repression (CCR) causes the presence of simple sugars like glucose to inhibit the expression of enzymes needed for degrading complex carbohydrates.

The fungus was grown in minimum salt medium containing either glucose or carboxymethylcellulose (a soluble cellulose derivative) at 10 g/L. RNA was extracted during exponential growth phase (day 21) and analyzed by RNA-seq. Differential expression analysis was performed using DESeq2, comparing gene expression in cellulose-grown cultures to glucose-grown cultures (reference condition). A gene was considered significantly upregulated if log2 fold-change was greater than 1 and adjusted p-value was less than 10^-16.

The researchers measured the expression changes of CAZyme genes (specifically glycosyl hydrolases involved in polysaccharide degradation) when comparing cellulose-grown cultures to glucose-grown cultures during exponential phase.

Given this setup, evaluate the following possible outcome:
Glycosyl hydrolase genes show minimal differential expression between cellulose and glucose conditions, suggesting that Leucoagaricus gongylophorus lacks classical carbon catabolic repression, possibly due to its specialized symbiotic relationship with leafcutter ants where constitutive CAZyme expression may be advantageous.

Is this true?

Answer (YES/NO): NO